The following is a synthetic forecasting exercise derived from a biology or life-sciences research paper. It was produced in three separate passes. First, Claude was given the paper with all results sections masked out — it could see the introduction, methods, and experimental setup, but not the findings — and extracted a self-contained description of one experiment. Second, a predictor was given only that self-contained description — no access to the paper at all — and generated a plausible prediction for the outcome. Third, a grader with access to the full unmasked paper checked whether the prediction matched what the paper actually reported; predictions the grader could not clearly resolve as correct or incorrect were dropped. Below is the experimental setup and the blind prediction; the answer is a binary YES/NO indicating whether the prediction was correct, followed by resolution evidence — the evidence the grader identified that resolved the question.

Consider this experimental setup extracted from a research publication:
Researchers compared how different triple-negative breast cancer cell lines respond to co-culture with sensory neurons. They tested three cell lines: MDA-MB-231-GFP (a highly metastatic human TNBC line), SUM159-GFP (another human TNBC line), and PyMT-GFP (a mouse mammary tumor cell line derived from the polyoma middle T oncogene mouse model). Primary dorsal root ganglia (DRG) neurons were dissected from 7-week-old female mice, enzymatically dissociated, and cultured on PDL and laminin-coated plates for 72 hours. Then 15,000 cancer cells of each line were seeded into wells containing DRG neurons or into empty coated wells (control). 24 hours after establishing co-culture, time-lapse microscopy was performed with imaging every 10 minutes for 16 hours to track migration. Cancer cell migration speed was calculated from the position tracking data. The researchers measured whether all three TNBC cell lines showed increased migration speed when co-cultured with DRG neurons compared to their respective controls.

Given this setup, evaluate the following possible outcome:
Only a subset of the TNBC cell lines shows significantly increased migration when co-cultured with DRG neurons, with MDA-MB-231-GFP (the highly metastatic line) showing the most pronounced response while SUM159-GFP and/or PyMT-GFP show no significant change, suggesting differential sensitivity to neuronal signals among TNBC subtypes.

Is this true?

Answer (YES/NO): NO